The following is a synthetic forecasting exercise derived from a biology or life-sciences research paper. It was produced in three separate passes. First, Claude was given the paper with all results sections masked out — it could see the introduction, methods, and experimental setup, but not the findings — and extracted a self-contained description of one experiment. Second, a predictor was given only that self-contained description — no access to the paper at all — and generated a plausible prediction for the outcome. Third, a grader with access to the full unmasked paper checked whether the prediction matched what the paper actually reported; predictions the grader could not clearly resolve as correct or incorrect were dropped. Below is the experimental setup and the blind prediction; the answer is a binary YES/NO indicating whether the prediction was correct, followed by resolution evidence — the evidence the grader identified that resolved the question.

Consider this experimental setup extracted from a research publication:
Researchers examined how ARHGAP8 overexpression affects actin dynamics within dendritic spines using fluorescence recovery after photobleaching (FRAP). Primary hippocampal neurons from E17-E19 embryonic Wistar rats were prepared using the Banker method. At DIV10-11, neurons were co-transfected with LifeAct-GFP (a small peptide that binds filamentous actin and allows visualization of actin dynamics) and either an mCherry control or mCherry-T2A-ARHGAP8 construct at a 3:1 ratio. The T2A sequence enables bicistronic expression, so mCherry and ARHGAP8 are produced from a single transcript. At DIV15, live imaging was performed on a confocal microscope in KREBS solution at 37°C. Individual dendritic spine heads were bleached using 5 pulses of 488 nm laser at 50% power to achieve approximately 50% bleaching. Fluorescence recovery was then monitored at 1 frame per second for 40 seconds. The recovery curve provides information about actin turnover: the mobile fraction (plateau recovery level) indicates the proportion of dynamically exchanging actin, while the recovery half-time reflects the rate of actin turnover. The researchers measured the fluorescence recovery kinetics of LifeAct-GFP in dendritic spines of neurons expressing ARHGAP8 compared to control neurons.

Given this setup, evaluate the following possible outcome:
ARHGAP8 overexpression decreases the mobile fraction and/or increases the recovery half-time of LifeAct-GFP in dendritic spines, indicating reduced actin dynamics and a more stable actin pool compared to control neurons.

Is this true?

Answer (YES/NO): NO